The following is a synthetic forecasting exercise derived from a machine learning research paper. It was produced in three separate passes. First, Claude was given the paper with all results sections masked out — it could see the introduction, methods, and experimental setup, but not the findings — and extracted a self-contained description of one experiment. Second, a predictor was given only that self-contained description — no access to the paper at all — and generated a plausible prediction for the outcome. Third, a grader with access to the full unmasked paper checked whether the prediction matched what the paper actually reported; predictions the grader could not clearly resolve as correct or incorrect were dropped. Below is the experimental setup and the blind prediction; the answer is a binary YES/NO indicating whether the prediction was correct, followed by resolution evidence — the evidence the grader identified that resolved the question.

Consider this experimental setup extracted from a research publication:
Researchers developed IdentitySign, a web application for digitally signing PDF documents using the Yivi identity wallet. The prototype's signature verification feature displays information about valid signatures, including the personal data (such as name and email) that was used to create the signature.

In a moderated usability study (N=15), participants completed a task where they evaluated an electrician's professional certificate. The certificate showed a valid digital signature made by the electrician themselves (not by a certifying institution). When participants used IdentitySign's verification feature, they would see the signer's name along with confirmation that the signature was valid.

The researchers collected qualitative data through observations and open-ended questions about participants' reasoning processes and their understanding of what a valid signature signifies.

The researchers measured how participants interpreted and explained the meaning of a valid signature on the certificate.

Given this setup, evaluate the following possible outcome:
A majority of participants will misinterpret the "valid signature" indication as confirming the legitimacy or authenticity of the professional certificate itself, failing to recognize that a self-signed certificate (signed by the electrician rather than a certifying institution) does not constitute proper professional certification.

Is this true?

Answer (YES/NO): YES